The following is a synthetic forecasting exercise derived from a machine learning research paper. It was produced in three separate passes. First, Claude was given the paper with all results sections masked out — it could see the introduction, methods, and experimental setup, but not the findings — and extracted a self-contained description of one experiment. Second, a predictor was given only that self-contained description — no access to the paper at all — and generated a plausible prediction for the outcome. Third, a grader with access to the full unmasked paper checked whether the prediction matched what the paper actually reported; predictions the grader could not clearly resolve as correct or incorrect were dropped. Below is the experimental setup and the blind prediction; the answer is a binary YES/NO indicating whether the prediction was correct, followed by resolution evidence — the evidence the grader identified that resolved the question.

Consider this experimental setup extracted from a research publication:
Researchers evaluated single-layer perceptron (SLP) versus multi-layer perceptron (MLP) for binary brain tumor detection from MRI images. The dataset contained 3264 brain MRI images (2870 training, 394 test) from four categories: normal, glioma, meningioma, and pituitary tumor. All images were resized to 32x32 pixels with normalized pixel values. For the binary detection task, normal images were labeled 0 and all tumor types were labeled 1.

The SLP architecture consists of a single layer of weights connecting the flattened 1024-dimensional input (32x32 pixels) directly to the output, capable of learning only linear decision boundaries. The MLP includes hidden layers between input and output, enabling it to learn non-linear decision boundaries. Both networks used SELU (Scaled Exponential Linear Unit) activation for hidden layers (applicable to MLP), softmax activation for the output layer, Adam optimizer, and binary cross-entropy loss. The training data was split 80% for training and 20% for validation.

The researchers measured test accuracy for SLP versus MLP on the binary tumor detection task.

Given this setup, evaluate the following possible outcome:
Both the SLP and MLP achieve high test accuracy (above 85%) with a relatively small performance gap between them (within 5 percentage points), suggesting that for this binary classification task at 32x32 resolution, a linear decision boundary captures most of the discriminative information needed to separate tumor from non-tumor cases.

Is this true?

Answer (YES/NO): YES